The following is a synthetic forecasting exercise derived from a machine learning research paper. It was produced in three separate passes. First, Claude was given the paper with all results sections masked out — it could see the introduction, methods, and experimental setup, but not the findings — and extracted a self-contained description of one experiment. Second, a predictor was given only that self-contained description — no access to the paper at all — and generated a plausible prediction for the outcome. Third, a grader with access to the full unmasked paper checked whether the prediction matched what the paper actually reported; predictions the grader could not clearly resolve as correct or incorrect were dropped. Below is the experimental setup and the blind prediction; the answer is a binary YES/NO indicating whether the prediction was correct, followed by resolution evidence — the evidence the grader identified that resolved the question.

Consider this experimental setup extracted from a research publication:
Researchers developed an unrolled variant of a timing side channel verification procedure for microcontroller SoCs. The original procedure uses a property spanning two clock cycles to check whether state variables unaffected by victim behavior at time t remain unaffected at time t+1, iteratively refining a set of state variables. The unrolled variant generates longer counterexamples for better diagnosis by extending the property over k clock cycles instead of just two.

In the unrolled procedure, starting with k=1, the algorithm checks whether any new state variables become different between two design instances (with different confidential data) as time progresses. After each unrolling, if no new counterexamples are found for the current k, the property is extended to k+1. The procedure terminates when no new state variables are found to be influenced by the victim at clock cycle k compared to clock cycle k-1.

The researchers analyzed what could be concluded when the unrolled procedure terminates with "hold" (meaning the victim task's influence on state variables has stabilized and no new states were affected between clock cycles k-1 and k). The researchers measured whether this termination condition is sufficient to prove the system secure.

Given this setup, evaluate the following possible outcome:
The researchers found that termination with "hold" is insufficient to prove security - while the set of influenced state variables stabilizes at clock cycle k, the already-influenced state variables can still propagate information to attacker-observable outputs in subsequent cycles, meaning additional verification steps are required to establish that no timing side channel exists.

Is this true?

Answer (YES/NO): YES